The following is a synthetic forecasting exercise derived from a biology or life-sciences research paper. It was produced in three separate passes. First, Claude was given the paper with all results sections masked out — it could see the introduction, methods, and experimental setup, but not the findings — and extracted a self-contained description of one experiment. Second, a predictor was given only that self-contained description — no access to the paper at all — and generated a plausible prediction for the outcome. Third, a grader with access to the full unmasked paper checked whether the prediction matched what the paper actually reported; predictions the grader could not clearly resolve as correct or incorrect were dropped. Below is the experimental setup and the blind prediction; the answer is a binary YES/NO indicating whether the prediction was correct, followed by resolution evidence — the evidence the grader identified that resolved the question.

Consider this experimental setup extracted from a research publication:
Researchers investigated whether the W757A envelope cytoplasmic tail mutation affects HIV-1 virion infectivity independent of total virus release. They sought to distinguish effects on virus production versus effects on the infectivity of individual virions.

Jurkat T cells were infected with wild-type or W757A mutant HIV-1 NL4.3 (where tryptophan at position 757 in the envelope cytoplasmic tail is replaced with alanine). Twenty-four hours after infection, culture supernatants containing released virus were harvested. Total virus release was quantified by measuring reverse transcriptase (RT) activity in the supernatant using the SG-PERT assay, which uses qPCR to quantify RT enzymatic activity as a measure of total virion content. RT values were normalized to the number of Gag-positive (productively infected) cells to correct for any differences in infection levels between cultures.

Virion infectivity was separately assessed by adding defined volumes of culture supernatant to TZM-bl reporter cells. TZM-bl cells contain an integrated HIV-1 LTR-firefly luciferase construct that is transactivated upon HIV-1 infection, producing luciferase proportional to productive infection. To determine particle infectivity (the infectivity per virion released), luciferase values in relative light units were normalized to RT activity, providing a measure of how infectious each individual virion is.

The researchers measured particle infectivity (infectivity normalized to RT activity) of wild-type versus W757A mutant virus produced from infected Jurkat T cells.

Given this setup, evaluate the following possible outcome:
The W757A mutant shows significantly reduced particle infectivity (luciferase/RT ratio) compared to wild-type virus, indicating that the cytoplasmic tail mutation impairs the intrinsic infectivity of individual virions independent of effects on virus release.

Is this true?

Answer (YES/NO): YES